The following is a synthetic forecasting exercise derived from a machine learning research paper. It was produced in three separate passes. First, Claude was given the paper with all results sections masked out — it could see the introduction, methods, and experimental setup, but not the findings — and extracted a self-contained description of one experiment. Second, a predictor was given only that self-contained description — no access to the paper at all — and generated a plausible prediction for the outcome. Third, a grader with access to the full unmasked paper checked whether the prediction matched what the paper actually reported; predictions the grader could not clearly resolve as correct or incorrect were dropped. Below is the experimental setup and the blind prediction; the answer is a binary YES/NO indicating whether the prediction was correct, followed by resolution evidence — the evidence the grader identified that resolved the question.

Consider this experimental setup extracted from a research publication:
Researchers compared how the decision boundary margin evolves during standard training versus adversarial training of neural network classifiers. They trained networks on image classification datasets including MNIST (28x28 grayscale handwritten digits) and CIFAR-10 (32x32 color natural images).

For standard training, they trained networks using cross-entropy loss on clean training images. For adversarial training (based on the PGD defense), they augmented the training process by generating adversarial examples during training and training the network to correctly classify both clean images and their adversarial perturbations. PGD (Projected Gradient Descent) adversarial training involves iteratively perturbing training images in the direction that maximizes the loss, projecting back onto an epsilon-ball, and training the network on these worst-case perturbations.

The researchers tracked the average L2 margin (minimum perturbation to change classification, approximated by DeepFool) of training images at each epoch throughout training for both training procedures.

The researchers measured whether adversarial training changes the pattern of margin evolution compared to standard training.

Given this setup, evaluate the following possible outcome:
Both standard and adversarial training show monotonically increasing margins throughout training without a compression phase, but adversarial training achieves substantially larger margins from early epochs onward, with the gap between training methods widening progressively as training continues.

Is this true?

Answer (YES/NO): NO